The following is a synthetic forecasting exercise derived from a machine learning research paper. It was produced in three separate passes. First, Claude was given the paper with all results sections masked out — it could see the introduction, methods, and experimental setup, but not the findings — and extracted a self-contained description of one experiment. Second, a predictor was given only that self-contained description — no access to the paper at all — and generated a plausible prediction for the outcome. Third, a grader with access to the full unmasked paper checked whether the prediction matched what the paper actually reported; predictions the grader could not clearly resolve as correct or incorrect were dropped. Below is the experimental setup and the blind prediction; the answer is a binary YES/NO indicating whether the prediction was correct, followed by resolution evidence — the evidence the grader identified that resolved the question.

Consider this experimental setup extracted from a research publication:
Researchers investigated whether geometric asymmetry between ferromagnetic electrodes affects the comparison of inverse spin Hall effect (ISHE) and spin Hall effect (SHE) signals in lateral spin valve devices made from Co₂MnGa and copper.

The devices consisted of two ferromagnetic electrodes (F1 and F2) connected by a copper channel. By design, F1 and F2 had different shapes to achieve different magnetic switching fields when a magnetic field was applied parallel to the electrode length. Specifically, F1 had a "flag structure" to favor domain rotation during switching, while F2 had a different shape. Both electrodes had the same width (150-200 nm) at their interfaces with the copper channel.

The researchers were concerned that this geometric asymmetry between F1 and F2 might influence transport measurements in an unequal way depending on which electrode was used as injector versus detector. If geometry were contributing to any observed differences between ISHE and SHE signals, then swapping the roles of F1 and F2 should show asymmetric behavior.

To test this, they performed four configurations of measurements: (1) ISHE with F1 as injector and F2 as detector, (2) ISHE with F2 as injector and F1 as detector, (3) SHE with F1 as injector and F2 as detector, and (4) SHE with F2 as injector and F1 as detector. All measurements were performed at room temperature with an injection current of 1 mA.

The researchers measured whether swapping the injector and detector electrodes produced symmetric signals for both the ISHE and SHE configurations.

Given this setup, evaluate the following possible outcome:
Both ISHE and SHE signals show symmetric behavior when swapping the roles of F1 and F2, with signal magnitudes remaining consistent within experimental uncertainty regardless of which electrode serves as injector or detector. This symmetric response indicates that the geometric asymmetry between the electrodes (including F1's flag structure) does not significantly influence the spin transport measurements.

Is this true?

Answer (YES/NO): YES